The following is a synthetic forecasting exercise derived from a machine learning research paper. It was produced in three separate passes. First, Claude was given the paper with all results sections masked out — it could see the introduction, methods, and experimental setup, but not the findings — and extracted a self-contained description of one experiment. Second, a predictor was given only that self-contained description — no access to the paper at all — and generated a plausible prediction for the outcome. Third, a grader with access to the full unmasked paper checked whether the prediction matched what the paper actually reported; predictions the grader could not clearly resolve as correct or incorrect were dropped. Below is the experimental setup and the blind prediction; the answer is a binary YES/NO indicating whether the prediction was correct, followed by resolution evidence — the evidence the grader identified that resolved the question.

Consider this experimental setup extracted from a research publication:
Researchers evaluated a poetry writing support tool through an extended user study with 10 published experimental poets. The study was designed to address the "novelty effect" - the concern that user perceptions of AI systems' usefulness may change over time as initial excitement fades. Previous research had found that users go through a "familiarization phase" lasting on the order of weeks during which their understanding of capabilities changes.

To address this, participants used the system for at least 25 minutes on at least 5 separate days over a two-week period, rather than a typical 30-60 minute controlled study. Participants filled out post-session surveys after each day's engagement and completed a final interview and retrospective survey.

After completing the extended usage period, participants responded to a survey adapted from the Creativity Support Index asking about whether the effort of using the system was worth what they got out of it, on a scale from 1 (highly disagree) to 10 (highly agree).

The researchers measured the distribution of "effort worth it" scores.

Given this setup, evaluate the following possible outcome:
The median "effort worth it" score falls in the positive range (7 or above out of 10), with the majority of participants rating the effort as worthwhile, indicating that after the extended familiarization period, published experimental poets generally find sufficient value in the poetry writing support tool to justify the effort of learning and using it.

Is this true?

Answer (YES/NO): YES